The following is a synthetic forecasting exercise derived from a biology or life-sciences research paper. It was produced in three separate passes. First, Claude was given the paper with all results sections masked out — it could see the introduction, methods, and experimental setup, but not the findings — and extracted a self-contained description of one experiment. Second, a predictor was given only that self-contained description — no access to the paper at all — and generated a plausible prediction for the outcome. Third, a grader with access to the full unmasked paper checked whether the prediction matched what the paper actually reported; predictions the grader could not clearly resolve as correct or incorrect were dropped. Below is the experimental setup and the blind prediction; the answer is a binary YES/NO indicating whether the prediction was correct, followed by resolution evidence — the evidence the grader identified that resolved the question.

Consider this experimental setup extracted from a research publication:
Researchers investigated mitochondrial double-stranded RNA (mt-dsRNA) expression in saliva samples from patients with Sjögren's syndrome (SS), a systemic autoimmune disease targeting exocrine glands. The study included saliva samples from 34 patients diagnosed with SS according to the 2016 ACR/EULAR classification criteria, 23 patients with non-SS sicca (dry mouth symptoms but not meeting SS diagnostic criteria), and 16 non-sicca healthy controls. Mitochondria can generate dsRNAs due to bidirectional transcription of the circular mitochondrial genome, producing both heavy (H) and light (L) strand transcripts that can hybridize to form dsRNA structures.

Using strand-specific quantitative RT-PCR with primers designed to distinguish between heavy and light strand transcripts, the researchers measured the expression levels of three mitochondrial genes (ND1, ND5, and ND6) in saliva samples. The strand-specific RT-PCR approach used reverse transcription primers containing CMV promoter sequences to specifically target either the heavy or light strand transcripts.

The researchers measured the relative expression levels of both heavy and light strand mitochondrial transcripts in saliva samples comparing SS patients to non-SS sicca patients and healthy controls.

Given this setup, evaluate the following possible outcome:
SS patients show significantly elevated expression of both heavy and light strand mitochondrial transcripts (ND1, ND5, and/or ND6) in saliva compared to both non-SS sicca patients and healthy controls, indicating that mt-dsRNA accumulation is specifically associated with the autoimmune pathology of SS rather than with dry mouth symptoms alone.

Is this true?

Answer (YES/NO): YES